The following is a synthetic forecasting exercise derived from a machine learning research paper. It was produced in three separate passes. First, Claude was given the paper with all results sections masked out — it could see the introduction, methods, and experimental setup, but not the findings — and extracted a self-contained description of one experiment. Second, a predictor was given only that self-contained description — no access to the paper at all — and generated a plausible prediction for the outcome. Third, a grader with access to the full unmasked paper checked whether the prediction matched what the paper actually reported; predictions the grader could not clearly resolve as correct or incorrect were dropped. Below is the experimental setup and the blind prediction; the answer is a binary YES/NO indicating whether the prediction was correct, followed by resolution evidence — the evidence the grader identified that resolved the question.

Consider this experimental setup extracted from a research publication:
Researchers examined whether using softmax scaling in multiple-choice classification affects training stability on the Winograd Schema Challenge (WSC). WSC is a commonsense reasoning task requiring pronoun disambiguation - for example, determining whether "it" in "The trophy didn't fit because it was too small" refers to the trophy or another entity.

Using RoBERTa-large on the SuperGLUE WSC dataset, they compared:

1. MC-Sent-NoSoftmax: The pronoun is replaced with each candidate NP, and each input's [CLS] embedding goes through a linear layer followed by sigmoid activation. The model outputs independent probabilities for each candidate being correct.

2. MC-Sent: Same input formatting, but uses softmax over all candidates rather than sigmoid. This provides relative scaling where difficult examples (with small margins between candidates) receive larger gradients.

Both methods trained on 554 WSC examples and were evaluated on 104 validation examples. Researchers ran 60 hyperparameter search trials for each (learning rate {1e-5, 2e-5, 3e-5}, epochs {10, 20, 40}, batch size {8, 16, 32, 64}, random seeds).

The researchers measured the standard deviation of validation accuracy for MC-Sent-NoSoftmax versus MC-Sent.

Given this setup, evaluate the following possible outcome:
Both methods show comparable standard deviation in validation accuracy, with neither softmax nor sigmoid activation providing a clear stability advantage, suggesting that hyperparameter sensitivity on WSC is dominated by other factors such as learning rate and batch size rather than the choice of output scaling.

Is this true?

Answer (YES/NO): NO